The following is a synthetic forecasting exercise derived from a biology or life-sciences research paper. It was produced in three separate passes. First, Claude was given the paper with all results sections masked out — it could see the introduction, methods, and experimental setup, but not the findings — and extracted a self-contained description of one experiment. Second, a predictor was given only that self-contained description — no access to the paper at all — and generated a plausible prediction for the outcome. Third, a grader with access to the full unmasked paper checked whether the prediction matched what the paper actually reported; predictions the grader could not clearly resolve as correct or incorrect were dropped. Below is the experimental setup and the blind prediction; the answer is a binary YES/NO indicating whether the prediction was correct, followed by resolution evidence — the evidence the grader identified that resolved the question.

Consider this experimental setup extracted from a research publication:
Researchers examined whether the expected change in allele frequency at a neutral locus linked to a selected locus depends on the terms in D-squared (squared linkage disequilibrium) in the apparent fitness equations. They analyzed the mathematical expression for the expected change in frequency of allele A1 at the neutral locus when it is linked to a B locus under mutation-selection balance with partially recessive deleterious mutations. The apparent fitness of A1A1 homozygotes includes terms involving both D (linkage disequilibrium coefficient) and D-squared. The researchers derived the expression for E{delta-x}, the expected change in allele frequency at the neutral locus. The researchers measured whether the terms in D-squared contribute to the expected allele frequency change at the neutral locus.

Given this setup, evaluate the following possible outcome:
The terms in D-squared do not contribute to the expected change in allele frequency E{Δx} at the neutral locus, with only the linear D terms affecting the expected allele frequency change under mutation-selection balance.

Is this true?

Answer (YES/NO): YES